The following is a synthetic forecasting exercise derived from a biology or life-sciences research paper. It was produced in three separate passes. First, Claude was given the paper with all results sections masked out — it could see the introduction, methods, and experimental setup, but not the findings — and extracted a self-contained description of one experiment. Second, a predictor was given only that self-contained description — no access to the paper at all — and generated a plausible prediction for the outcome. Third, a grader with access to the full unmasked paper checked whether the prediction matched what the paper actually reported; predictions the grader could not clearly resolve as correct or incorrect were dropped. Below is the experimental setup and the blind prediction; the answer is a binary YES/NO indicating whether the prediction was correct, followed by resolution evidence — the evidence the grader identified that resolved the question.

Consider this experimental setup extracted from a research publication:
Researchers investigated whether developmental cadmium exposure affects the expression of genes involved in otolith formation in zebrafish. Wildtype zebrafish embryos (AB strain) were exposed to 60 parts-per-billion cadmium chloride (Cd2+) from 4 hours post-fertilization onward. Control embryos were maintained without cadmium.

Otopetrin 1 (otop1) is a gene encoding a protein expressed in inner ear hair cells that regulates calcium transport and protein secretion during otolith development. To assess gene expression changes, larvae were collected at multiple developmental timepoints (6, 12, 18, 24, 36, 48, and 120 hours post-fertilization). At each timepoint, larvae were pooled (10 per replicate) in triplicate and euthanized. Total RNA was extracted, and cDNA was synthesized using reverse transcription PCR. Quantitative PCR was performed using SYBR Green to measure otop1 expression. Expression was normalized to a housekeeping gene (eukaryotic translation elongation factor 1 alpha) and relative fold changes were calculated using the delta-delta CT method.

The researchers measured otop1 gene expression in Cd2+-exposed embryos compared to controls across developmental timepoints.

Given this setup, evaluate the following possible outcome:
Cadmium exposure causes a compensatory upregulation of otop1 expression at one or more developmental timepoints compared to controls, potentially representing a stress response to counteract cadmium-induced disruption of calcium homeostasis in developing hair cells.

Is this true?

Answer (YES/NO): YES